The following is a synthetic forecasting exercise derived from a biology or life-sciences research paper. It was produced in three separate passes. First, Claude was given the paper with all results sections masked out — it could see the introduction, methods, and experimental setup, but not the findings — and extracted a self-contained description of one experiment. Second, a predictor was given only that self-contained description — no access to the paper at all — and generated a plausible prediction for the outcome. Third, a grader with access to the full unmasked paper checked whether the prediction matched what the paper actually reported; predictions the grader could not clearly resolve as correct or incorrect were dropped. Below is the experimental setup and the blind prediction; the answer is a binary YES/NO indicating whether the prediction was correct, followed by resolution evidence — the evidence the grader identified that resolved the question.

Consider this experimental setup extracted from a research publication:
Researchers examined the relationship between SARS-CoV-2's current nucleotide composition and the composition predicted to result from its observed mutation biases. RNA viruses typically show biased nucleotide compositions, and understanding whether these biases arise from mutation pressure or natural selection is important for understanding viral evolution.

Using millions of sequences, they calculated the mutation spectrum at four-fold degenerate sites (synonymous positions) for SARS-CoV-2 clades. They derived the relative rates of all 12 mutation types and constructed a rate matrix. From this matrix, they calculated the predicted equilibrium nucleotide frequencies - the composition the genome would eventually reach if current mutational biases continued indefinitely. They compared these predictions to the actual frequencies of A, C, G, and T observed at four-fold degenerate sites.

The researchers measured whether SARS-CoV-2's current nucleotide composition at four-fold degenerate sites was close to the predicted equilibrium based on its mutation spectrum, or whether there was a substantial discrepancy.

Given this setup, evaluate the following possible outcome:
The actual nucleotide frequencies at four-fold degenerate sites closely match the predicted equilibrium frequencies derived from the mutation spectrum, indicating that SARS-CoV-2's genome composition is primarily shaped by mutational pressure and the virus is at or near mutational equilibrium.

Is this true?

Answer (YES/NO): NO